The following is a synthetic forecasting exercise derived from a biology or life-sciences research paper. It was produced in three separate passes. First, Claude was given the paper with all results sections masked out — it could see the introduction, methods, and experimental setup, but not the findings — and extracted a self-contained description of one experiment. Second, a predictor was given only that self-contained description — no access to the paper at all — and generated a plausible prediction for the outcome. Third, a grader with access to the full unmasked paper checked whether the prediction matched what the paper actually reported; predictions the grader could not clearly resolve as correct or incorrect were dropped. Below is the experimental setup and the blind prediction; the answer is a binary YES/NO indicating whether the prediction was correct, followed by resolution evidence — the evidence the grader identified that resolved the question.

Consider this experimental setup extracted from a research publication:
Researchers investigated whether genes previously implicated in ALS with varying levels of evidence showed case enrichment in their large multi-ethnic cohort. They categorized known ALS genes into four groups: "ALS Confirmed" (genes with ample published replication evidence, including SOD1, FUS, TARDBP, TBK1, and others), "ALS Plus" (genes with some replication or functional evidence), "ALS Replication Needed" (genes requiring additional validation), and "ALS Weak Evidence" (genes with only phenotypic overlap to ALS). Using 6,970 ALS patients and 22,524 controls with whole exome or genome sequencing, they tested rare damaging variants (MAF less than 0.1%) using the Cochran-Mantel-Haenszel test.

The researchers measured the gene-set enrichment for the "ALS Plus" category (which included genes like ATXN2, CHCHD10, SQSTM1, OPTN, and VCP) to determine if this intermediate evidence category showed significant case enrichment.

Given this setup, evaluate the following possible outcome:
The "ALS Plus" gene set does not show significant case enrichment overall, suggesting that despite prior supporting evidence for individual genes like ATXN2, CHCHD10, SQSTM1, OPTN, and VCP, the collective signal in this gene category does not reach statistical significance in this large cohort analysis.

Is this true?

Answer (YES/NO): YES